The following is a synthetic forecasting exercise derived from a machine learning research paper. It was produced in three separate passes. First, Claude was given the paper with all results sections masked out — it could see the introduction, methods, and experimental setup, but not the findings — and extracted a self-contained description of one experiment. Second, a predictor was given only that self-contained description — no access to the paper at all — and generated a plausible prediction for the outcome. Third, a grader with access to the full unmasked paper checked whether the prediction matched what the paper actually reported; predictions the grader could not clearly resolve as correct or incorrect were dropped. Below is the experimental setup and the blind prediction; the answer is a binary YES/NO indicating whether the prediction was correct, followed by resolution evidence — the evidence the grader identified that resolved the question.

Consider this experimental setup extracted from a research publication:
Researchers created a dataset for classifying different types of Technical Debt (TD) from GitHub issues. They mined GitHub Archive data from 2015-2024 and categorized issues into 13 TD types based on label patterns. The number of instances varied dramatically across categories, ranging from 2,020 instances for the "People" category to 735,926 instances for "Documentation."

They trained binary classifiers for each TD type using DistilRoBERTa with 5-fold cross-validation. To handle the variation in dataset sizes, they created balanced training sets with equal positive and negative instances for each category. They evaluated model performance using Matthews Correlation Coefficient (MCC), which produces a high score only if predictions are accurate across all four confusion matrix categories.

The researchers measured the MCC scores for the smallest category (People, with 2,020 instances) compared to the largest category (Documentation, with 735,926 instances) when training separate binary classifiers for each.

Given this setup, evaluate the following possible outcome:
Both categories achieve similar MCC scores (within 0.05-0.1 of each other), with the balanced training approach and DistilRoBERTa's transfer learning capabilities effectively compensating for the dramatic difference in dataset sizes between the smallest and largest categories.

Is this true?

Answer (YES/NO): YES